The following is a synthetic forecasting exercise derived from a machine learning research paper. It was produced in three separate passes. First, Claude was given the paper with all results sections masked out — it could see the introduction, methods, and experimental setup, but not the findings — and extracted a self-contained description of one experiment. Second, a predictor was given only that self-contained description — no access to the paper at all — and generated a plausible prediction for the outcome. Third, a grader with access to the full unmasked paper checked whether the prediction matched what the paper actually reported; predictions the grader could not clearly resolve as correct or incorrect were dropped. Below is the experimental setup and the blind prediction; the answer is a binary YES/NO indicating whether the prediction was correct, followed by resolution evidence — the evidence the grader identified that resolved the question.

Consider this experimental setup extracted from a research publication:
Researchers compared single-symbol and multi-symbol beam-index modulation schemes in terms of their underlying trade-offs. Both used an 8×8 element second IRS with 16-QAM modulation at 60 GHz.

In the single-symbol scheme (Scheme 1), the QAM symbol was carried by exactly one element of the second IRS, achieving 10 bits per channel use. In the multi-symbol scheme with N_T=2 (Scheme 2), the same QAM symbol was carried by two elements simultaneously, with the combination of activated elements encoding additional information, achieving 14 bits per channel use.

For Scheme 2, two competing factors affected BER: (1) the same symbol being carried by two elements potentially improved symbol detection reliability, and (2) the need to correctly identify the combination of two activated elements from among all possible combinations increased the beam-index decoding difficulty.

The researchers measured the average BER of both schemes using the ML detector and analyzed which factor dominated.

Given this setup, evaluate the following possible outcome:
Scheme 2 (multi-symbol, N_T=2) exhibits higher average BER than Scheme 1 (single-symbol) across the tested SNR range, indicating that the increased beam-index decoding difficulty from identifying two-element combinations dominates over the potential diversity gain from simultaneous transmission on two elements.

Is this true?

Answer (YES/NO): YES